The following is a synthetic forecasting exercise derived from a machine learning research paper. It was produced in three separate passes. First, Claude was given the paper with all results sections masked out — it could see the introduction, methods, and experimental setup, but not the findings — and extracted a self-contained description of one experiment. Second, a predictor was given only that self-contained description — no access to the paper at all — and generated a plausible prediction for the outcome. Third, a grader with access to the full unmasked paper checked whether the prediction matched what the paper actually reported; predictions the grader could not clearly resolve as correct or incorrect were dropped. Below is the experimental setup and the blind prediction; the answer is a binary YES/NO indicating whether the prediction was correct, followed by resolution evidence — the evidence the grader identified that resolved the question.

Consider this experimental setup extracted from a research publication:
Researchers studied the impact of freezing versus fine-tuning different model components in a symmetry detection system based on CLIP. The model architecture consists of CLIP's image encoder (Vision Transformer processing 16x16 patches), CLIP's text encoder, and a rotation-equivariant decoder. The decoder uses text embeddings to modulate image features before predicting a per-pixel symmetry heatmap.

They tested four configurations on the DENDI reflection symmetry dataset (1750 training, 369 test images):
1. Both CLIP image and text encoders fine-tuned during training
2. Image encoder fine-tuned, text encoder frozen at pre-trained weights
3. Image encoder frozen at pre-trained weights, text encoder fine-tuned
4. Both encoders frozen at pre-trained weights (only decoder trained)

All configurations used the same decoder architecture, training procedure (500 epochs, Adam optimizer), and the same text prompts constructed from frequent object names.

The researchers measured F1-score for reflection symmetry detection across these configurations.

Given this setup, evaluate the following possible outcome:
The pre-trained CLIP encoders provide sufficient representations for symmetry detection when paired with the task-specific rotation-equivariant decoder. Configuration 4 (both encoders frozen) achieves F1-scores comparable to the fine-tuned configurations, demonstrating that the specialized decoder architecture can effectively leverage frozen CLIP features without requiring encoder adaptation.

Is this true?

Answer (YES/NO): NO